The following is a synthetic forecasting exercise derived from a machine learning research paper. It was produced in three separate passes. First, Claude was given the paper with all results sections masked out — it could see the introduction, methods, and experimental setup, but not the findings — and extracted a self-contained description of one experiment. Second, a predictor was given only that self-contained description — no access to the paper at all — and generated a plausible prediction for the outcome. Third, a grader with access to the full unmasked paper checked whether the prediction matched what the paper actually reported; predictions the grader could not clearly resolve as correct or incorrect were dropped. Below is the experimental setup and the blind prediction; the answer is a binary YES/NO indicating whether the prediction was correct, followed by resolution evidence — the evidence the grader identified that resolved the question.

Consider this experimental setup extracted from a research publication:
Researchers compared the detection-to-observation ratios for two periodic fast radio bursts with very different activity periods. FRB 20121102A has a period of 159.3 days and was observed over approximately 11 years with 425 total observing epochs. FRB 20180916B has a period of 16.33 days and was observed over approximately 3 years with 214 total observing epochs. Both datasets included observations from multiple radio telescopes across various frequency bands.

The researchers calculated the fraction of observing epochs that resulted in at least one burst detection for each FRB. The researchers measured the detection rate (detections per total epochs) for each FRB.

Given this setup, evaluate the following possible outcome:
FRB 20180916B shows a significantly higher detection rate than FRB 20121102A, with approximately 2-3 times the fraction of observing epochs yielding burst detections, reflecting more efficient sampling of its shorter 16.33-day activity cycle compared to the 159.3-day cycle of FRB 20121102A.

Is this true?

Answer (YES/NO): NO